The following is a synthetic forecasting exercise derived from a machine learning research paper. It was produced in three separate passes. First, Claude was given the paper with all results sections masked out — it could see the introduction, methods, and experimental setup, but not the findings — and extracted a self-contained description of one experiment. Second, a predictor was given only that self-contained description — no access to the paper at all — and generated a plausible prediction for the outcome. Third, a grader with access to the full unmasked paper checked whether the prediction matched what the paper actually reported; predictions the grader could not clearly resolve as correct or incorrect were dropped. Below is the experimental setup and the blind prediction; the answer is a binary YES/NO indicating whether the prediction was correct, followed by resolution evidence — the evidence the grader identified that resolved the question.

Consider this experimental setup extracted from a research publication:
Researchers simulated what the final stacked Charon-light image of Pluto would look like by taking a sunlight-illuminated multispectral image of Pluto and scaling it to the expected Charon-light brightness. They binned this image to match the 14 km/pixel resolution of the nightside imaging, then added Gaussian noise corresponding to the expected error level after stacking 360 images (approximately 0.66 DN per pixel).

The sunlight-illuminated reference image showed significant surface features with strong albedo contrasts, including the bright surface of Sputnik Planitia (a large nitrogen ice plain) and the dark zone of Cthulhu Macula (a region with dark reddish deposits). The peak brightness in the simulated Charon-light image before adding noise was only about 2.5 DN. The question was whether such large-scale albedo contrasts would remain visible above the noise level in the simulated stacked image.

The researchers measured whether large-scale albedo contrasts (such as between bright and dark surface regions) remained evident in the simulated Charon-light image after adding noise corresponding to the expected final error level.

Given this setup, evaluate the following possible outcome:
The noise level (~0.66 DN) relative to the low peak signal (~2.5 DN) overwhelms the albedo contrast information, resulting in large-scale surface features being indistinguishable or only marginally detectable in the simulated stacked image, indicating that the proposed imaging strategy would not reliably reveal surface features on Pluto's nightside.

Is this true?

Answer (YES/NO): NO